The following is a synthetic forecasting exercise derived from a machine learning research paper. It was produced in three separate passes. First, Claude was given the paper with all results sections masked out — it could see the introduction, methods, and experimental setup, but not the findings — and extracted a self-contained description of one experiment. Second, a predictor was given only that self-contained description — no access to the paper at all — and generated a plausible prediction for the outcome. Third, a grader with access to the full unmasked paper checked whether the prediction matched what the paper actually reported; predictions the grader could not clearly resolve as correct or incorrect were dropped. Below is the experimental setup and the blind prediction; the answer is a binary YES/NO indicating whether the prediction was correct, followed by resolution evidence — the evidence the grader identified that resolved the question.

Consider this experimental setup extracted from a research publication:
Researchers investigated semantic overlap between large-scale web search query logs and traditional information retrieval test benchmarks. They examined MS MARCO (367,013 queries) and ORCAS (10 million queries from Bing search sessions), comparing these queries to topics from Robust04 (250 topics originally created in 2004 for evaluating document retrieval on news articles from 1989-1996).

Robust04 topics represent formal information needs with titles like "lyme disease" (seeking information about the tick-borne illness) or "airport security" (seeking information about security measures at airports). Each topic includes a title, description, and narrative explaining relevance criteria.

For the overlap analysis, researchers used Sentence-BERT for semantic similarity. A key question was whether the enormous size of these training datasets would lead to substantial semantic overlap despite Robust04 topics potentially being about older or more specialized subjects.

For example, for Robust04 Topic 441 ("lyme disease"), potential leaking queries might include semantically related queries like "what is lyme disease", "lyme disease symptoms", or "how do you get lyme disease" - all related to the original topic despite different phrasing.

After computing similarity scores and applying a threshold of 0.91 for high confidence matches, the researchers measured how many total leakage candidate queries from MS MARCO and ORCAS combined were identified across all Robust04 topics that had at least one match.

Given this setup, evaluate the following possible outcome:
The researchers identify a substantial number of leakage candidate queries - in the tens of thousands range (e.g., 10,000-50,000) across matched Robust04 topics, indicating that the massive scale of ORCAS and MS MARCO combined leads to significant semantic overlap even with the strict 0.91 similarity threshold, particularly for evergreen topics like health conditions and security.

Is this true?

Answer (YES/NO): NO